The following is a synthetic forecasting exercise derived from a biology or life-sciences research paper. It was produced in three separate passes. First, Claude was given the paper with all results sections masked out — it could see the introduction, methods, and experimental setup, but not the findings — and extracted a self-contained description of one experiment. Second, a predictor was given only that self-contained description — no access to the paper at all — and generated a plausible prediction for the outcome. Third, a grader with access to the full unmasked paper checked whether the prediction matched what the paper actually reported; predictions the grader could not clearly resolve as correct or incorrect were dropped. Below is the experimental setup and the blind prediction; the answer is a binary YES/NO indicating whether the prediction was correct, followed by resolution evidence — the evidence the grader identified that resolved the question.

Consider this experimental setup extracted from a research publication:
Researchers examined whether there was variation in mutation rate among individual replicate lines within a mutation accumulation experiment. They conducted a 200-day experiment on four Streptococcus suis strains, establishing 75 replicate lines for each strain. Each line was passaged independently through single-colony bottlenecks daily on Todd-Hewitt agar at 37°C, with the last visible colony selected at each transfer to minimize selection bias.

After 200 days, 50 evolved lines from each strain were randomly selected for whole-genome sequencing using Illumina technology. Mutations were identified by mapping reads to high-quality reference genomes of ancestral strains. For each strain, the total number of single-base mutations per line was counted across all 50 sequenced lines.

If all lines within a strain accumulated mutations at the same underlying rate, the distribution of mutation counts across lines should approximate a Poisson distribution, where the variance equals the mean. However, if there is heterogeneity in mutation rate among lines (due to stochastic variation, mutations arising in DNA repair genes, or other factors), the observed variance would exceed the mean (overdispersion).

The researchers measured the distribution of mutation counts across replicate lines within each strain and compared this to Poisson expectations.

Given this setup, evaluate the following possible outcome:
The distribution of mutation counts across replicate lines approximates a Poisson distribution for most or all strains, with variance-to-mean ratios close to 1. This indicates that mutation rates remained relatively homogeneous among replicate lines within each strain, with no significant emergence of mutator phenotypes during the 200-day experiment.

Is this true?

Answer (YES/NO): YES